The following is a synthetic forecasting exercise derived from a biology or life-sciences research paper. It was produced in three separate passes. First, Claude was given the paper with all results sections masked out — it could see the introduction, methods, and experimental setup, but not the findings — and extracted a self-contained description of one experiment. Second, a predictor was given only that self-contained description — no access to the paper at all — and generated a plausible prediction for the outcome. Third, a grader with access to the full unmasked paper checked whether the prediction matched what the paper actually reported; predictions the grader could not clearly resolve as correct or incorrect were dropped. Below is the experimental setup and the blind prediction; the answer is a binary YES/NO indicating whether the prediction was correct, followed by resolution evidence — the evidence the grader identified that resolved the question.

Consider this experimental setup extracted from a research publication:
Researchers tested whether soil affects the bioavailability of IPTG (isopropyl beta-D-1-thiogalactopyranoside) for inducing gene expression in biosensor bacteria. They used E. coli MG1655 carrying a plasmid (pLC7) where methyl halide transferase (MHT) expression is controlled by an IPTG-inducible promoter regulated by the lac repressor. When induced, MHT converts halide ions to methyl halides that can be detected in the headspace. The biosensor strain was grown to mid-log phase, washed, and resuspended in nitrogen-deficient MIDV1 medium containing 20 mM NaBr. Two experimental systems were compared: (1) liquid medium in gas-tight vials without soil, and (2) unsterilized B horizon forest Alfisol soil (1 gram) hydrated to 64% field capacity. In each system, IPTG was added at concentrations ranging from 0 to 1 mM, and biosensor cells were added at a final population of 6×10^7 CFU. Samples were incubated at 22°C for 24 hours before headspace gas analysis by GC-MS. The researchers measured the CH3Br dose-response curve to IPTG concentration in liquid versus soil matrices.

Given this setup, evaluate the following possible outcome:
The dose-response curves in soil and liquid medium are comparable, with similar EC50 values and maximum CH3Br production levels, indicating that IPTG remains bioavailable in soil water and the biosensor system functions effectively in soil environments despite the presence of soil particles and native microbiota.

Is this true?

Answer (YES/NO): YES